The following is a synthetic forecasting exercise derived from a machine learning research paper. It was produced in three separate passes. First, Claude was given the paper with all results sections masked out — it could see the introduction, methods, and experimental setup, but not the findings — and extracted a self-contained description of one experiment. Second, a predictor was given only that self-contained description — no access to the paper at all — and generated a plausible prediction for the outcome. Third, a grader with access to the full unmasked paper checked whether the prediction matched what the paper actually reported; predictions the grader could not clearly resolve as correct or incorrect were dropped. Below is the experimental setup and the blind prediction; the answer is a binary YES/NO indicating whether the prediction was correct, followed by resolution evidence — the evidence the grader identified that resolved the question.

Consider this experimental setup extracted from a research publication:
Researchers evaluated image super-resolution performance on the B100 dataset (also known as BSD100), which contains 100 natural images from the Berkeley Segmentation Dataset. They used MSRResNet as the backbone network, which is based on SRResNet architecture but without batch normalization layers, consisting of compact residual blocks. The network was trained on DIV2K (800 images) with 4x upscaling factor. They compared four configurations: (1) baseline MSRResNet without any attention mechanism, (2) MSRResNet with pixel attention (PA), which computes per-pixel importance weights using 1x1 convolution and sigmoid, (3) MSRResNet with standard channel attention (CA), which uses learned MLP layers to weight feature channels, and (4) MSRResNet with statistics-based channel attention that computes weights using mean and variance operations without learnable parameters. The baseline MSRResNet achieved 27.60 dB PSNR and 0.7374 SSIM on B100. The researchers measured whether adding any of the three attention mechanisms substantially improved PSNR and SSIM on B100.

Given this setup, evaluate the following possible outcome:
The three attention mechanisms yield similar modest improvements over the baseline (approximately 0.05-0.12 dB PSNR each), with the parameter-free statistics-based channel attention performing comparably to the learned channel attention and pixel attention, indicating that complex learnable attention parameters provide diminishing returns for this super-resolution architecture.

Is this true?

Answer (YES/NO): NO